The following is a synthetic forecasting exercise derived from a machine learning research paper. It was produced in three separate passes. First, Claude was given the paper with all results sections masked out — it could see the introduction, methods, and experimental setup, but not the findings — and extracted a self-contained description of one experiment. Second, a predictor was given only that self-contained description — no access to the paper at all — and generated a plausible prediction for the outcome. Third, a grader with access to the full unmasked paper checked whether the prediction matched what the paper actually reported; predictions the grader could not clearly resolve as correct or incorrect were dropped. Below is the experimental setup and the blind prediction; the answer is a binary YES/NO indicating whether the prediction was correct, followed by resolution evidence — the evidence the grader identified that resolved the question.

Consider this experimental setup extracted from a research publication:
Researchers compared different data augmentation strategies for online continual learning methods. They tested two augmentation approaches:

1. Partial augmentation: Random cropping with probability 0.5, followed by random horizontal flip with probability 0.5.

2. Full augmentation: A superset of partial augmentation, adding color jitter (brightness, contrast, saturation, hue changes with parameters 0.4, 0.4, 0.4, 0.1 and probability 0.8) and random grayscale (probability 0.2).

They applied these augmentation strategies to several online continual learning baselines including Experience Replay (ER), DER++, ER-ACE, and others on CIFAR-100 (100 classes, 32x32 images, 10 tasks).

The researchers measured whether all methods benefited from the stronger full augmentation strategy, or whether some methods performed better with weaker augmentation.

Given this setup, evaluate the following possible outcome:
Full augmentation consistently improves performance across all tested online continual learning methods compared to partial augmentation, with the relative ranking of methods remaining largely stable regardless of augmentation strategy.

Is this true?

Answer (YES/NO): NO